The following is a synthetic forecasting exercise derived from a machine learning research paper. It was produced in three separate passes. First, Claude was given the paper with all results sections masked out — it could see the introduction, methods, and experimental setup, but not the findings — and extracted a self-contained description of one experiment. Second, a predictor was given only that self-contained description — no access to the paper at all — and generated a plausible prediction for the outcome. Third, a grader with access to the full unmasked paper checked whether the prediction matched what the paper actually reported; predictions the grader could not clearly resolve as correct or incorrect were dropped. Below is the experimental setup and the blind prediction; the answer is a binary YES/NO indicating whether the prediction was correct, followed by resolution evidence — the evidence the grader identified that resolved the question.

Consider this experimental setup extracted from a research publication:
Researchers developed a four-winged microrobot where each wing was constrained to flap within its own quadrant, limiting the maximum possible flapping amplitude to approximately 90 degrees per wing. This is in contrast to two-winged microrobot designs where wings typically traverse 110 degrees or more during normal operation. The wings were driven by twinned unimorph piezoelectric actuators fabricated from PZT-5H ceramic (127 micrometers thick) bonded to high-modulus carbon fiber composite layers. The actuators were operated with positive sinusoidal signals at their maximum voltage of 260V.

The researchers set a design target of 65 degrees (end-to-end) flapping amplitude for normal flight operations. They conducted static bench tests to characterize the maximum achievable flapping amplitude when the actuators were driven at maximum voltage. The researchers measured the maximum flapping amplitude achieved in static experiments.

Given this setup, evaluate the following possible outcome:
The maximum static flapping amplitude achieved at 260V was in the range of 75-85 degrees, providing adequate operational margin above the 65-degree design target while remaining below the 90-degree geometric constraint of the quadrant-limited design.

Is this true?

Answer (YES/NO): YES